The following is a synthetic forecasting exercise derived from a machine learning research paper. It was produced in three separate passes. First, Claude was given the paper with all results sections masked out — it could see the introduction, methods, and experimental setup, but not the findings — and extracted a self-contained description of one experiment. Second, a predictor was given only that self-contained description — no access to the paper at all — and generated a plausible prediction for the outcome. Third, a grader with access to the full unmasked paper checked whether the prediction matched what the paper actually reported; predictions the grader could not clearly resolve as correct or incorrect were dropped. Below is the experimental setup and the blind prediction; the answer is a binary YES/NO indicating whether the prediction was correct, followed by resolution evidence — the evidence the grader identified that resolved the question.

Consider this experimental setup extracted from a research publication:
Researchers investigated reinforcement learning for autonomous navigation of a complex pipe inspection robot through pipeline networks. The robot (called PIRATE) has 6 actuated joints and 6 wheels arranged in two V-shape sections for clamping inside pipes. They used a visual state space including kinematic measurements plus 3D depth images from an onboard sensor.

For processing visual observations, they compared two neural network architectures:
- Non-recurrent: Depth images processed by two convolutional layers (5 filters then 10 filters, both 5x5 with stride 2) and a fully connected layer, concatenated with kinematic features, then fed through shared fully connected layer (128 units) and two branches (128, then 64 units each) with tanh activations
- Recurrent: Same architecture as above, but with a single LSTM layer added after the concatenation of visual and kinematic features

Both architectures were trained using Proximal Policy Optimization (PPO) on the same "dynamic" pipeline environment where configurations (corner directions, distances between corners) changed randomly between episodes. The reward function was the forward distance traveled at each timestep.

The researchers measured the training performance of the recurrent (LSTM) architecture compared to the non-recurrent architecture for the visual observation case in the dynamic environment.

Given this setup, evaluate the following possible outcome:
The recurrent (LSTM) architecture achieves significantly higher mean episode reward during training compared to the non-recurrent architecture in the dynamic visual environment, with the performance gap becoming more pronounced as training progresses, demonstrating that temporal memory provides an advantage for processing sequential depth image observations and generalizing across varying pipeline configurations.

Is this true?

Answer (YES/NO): NO